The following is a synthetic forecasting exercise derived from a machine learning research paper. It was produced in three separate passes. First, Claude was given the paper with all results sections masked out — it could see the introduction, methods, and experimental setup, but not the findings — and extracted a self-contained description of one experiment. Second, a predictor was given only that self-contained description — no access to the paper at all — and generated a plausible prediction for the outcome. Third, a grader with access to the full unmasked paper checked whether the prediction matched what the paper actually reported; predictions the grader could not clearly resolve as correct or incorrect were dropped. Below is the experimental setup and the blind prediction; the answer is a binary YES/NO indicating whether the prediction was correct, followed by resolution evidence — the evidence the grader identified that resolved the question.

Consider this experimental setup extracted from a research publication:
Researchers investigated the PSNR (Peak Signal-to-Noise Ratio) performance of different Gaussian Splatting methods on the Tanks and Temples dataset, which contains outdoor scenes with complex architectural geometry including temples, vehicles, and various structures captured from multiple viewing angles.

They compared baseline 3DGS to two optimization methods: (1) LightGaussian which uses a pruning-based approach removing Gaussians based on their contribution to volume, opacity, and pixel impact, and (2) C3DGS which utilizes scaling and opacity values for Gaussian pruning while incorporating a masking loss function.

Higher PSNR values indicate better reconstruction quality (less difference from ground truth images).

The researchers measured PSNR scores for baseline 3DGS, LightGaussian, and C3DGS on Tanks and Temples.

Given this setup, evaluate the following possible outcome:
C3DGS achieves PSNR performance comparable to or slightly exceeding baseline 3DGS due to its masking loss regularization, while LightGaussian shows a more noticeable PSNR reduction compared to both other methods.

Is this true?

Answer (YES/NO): NO